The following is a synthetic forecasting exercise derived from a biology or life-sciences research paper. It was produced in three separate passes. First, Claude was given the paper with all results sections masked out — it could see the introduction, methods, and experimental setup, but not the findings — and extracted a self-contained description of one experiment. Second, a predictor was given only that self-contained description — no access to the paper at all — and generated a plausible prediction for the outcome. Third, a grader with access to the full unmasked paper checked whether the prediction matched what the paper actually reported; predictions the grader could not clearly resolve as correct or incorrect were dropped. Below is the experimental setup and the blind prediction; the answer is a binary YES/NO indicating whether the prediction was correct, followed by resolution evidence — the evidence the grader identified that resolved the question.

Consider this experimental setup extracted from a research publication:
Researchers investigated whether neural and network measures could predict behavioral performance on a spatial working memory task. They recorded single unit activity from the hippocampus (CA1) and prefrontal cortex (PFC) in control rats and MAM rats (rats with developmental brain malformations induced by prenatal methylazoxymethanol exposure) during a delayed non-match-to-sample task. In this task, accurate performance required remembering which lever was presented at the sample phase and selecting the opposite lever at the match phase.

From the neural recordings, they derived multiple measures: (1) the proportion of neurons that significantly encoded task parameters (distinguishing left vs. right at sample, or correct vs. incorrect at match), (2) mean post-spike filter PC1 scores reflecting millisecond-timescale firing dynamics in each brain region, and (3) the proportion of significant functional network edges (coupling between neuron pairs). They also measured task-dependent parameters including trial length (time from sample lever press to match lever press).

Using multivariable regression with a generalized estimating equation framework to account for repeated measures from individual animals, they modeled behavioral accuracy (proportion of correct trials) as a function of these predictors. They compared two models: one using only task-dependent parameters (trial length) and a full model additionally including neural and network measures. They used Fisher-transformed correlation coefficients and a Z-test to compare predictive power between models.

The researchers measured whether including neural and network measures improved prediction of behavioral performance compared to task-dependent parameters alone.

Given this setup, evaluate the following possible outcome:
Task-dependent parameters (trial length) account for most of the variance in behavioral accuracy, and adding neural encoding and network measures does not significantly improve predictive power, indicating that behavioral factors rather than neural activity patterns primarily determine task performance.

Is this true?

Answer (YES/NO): NO